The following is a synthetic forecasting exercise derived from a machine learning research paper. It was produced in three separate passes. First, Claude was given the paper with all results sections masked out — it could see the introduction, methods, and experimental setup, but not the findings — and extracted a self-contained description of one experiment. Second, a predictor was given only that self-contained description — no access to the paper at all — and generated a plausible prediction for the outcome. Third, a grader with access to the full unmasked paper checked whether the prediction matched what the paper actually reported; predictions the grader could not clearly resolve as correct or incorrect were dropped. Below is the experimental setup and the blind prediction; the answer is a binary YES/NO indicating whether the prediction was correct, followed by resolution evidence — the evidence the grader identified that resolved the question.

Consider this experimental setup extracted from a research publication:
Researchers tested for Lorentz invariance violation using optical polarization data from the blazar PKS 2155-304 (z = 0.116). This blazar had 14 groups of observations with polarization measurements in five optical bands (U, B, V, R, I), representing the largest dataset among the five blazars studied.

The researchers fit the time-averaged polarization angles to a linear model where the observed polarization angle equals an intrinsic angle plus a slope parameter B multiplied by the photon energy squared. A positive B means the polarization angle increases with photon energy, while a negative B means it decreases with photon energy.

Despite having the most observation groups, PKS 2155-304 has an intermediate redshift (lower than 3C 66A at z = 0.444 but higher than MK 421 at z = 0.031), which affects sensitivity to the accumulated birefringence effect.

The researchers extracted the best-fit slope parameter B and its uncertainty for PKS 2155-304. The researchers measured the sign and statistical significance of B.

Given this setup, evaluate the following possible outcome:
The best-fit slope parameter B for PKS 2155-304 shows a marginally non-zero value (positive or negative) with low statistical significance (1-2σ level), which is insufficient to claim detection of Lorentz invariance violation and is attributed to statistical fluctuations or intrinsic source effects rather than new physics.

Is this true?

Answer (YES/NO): NO